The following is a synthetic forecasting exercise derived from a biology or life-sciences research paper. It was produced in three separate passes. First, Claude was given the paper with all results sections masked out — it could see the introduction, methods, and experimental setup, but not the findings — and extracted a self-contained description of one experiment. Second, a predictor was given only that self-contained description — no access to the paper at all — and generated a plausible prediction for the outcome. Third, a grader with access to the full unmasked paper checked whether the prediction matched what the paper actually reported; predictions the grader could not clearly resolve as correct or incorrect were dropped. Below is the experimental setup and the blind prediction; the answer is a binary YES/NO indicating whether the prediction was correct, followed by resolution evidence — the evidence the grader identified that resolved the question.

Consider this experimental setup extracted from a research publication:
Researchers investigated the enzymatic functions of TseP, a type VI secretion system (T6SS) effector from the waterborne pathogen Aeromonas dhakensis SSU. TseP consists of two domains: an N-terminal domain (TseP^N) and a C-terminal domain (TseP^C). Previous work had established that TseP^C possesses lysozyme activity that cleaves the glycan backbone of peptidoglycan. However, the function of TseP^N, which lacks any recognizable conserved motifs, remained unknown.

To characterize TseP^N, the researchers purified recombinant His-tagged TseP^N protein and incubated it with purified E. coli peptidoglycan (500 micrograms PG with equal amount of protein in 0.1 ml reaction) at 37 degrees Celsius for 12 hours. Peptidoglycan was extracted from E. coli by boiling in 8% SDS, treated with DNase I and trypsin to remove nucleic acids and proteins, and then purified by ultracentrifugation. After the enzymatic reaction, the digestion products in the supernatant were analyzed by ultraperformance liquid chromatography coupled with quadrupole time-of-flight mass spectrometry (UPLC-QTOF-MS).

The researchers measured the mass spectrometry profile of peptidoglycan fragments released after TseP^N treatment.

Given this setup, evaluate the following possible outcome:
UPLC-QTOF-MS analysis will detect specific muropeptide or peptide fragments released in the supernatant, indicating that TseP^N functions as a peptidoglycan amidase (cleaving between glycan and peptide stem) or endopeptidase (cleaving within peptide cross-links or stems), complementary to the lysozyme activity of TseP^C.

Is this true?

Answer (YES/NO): YES